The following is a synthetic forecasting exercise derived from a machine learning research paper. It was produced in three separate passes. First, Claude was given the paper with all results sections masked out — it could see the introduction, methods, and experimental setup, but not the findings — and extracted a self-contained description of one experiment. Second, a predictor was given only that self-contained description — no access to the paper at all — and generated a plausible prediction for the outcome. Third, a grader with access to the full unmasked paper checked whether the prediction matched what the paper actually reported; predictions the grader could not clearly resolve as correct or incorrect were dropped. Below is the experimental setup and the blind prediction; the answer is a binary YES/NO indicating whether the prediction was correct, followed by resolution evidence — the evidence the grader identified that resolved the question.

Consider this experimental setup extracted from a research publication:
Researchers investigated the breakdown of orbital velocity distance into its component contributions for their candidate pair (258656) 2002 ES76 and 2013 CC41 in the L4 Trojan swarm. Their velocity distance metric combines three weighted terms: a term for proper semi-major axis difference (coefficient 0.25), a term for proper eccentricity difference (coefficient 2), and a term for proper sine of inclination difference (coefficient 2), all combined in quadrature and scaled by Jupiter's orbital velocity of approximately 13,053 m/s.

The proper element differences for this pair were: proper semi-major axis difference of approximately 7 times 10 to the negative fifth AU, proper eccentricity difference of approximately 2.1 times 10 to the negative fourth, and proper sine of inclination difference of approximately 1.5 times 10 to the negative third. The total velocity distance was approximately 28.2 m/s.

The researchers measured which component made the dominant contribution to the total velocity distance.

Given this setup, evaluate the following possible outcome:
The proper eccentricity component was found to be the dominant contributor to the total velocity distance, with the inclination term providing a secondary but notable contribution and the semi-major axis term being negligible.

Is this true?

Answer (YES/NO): NO